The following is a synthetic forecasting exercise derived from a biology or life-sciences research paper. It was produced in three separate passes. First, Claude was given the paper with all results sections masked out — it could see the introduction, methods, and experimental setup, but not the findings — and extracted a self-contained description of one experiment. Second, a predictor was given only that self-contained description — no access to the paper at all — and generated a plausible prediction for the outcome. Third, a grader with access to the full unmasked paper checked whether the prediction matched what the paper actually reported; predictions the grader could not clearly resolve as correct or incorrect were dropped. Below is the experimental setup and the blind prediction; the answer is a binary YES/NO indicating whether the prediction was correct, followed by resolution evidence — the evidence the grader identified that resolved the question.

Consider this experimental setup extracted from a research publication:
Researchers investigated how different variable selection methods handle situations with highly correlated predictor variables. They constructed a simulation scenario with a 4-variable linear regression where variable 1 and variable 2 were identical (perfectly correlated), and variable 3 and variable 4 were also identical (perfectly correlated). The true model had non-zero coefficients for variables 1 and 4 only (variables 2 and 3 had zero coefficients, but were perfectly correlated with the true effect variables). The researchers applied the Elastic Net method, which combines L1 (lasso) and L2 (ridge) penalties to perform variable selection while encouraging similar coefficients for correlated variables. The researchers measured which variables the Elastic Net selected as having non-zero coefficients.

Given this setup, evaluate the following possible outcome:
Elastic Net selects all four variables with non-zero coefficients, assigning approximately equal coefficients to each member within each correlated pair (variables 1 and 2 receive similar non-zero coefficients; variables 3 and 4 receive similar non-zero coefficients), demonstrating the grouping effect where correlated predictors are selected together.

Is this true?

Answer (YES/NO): YES